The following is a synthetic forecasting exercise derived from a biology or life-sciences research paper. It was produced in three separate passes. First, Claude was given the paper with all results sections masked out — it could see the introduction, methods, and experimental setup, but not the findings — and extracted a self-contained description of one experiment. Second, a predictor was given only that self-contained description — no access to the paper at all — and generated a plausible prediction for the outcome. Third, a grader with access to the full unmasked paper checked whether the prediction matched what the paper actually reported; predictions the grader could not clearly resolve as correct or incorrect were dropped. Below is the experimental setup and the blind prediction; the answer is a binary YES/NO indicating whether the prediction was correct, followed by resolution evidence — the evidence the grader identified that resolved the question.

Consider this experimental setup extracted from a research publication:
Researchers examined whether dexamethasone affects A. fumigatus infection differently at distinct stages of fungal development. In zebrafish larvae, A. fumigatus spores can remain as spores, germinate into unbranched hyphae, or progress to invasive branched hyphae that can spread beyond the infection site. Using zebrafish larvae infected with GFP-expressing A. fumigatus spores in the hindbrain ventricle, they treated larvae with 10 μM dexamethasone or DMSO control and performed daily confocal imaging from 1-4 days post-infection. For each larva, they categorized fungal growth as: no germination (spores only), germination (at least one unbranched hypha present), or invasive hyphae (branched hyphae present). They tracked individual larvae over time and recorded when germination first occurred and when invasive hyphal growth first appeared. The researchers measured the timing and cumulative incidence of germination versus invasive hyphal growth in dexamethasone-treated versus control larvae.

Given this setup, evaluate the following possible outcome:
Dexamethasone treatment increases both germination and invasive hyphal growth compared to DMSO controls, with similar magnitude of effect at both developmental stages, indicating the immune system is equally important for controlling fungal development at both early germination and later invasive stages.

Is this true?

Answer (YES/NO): NO